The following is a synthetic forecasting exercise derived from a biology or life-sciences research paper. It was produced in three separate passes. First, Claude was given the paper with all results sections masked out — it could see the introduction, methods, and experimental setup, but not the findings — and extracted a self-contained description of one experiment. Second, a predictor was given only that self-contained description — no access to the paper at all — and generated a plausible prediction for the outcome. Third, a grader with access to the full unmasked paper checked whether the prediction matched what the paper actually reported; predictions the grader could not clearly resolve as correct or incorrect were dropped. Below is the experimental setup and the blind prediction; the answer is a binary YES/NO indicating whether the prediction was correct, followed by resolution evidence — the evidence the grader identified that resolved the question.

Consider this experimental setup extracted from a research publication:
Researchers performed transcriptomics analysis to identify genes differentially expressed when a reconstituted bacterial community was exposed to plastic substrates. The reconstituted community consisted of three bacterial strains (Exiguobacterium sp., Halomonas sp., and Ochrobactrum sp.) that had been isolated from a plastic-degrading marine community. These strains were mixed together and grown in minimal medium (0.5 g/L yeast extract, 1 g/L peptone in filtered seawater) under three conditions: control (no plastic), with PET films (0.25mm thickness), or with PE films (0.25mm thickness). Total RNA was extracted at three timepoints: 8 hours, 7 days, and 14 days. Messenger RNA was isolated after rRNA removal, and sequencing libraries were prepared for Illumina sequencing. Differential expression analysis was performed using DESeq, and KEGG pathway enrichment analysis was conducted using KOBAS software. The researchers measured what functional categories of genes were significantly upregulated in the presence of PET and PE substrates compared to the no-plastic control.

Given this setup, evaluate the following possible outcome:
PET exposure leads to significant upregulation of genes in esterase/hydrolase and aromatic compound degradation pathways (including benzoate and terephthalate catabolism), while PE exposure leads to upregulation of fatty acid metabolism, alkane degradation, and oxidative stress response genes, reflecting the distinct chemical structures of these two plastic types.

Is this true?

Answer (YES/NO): NO